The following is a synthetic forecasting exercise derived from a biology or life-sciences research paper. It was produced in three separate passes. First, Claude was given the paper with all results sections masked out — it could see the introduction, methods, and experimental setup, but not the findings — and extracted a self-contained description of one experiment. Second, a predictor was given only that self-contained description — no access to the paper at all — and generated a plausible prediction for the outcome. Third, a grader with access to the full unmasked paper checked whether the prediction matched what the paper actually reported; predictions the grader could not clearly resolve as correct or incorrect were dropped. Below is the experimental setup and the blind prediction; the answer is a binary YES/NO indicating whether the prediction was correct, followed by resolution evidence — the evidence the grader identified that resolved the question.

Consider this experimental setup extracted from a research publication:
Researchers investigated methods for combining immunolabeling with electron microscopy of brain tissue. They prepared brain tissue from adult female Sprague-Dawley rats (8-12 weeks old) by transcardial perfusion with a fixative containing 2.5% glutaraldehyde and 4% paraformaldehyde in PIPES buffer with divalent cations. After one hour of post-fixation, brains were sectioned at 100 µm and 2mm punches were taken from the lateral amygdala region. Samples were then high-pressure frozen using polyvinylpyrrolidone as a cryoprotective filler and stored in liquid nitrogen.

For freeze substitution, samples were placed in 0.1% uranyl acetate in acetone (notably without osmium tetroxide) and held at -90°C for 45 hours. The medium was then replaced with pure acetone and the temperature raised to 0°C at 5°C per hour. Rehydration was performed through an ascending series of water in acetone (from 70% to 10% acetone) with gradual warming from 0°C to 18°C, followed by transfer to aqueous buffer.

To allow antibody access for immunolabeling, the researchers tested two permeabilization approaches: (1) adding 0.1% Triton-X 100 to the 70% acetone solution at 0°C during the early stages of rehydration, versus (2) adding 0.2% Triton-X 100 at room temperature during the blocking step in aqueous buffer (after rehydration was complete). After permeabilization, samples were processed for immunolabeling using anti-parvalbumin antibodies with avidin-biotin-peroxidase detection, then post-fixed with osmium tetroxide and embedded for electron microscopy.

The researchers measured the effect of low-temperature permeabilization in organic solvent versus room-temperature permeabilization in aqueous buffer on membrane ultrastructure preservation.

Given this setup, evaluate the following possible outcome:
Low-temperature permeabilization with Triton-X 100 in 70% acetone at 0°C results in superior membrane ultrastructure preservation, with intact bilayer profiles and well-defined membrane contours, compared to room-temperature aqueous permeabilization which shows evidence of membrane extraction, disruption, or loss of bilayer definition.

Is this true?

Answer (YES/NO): YES